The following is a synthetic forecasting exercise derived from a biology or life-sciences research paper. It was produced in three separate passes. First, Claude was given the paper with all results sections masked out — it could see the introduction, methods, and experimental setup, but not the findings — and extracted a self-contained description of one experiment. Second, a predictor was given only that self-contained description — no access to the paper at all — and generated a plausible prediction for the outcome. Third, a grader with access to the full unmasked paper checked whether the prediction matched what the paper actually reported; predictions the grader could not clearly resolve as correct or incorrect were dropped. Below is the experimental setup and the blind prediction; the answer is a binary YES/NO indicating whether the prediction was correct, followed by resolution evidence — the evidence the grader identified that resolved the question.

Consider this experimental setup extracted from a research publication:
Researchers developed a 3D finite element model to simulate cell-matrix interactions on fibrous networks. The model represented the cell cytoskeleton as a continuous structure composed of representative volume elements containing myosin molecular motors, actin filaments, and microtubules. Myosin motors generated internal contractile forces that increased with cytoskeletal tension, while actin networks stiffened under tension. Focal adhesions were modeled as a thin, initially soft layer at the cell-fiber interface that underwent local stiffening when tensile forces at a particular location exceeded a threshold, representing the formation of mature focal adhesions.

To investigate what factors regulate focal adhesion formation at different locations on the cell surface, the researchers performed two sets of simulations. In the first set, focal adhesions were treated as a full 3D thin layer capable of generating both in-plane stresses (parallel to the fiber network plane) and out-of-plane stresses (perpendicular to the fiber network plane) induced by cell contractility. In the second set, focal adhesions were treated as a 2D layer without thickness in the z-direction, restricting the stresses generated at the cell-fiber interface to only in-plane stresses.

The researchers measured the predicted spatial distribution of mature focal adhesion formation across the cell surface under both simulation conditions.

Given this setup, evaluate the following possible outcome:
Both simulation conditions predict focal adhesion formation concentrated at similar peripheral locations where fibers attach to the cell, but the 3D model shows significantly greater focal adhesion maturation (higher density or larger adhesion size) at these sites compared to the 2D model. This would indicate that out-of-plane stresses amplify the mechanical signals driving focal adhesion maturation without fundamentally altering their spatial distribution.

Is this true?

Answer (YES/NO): NO